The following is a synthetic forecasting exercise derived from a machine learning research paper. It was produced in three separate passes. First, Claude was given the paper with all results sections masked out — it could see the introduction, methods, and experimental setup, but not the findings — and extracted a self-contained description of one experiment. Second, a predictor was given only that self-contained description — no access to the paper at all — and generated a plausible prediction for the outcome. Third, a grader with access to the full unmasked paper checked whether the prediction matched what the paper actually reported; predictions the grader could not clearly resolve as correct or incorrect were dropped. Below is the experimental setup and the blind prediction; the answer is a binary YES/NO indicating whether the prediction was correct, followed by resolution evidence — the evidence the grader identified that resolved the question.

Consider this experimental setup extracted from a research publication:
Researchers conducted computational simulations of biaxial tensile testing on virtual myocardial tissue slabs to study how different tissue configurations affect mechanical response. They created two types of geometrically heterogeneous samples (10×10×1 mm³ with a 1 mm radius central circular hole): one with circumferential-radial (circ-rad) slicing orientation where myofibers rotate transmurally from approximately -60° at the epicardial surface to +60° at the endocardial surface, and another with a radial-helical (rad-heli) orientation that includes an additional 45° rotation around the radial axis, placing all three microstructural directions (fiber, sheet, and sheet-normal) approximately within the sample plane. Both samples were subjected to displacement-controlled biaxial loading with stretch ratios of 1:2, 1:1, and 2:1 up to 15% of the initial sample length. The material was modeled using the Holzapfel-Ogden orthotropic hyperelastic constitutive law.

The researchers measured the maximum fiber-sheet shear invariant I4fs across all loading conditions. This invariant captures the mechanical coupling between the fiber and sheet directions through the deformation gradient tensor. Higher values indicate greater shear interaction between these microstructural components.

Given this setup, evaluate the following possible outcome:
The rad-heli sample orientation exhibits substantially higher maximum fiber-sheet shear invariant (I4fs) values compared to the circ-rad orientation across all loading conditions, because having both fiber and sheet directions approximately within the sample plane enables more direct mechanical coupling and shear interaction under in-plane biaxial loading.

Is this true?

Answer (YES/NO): NO